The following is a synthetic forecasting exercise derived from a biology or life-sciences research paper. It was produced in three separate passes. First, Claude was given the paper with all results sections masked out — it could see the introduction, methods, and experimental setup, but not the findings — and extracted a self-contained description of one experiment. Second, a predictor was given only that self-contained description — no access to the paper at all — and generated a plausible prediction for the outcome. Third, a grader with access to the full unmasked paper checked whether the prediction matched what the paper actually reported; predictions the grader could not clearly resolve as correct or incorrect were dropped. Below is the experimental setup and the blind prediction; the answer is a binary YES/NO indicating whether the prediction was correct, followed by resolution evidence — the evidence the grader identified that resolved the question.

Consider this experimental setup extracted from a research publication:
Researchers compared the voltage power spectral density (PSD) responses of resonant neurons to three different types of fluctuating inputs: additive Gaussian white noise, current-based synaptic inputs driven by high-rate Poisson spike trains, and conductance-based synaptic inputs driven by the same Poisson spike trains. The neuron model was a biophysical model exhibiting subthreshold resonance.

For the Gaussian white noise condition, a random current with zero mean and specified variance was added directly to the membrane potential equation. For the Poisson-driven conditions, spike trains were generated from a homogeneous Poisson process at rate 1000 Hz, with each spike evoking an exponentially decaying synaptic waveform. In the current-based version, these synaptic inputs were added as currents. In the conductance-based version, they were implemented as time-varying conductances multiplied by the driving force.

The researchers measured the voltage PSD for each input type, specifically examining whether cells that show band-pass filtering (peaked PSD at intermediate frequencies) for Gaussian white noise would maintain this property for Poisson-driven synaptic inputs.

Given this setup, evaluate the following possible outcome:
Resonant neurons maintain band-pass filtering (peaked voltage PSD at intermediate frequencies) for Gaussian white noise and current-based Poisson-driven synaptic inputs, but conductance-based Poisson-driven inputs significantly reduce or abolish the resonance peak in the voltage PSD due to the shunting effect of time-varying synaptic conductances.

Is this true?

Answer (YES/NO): NO